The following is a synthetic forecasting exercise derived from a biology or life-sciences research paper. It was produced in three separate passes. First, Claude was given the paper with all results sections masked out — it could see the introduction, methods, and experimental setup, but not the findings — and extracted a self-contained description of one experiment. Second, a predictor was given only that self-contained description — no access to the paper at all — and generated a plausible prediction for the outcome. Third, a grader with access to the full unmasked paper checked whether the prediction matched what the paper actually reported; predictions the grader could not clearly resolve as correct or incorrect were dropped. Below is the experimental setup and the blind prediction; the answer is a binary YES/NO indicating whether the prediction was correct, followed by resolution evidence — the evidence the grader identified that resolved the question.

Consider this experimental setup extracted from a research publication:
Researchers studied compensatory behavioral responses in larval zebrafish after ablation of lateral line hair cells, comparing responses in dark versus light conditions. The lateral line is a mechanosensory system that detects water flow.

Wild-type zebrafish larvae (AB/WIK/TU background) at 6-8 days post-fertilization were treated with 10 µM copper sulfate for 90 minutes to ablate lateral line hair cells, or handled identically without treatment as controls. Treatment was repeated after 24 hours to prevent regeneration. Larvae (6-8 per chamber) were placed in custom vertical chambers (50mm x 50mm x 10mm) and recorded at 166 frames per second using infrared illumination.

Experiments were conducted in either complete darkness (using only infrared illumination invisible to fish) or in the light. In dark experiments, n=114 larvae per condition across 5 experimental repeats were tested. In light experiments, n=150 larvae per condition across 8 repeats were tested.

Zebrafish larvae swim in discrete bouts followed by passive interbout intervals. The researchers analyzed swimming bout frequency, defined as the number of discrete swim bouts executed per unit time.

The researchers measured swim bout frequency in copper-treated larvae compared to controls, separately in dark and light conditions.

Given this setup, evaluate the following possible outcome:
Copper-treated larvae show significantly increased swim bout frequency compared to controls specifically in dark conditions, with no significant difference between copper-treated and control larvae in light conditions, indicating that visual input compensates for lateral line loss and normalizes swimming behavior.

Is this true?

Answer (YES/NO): YES